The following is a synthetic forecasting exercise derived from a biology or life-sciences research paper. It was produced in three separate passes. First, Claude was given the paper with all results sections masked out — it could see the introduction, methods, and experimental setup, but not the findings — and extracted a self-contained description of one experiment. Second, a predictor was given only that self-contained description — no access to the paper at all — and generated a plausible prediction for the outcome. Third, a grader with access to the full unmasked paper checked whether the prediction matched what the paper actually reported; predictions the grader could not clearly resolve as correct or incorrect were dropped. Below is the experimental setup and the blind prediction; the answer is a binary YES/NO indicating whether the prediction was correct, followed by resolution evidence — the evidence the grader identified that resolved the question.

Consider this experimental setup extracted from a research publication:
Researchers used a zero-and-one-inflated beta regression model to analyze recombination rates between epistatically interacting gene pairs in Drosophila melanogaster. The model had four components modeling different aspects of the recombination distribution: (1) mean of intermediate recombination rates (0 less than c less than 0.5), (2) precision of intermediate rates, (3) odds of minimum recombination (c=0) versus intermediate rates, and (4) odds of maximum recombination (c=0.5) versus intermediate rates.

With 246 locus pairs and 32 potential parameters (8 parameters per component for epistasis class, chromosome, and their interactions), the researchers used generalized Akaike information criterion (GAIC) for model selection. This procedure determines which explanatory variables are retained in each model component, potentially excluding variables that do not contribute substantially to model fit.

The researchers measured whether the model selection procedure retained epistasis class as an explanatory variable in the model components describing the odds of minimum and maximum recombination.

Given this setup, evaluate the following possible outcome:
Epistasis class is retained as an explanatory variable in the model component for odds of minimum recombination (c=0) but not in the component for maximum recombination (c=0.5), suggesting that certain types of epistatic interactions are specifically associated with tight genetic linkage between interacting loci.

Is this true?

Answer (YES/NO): NO